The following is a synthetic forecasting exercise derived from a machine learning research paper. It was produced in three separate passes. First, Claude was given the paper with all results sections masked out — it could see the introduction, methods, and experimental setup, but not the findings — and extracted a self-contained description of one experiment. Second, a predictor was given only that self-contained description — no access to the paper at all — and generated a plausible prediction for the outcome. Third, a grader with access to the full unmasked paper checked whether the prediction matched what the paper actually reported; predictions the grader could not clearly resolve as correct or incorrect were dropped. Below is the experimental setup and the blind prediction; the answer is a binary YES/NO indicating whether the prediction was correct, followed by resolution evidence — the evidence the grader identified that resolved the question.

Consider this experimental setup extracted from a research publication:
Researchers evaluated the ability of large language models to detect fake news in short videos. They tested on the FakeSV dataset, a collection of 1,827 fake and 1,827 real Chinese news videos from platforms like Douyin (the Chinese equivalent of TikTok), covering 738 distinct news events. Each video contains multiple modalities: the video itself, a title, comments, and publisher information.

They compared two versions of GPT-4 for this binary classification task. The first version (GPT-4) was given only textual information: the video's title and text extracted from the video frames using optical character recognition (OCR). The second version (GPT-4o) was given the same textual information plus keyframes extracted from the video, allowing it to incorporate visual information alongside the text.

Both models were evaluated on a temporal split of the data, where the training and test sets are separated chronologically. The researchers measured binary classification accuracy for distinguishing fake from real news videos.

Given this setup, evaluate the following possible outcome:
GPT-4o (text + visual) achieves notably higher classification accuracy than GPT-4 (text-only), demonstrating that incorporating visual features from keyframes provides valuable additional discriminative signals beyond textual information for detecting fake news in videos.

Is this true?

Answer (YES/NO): NO